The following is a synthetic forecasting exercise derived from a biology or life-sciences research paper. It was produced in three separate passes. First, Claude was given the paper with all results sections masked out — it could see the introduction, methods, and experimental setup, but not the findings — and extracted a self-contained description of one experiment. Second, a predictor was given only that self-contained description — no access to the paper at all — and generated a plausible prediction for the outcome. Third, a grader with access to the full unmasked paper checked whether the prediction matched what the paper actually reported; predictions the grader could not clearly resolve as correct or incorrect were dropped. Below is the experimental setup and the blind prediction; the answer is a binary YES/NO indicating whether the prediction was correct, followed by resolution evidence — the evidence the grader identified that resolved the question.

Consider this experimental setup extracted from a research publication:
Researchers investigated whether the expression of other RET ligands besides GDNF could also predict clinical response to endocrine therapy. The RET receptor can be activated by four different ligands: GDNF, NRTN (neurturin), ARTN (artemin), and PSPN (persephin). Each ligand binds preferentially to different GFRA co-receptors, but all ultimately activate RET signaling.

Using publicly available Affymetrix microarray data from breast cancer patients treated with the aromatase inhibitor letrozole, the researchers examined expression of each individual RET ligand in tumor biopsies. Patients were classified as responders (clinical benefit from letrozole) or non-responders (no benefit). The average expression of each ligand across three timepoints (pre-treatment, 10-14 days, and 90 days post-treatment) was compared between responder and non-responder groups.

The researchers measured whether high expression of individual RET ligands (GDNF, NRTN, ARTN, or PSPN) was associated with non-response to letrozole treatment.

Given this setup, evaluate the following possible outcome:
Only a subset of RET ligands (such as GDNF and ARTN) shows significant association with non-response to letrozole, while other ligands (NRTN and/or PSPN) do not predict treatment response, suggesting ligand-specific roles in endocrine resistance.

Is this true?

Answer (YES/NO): NO